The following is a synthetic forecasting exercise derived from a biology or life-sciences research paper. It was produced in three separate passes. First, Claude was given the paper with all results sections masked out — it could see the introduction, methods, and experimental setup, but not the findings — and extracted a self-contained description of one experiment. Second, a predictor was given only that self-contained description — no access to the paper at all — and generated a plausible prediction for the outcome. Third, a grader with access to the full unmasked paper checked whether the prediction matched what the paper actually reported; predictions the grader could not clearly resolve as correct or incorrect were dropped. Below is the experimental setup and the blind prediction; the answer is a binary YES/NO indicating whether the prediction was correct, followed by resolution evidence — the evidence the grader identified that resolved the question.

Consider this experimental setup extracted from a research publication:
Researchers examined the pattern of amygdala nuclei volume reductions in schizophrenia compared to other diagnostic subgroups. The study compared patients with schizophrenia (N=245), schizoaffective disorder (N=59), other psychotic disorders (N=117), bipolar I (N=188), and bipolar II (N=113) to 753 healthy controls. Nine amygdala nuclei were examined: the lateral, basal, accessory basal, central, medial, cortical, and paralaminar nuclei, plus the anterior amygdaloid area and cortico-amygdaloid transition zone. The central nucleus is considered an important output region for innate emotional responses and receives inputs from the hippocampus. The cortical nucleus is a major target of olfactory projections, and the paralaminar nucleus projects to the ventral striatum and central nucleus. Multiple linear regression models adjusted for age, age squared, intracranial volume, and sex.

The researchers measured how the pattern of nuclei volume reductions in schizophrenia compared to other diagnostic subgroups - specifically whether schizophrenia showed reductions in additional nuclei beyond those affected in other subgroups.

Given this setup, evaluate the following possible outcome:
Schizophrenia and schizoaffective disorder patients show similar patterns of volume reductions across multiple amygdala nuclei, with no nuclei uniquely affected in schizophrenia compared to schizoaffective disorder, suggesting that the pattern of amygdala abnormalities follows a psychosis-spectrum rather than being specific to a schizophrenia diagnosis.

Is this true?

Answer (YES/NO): NO